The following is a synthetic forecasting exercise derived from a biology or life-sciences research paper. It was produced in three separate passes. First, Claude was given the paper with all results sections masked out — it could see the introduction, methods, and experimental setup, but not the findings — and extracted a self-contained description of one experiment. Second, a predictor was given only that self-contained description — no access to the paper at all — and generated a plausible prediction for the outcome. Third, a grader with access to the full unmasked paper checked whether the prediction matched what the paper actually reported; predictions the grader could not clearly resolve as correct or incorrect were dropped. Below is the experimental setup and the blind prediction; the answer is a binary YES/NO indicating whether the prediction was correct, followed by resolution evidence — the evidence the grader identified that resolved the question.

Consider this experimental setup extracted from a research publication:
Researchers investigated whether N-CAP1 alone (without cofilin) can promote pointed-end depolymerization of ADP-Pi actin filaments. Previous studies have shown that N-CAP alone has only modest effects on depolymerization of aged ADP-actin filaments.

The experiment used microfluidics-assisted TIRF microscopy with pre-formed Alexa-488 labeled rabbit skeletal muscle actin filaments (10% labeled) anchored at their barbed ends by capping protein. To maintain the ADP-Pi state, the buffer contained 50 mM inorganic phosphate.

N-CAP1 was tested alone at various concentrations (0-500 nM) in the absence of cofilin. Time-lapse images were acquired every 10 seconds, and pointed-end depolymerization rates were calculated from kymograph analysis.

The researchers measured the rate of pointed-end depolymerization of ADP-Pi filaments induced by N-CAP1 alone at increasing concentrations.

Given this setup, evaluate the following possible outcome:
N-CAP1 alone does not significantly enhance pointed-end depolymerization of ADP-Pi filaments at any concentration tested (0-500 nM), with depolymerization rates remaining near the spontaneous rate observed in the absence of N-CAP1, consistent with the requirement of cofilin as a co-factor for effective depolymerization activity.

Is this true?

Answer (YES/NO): YES